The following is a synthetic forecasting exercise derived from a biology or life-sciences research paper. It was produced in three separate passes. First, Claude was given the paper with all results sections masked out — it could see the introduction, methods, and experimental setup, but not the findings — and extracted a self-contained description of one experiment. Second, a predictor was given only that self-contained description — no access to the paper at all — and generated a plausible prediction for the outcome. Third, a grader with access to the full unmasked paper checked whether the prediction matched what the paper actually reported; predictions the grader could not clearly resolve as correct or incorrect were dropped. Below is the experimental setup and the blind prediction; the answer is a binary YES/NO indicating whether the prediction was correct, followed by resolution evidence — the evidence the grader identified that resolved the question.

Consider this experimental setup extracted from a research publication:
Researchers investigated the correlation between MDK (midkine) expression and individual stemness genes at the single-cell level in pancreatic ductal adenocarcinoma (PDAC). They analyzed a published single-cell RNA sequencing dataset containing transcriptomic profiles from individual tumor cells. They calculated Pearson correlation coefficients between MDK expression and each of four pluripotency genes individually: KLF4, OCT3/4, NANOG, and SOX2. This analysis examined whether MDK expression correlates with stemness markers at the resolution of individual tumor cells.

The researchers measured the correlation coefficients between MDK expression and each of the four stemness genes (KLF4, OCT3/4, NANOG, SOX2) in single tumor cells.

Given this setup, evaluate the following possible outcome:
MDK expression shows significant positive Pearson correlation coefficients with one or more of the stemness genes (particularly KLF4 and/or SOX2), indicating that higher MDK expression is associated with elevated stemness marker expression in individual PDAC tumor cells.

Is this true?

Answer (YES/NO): YES